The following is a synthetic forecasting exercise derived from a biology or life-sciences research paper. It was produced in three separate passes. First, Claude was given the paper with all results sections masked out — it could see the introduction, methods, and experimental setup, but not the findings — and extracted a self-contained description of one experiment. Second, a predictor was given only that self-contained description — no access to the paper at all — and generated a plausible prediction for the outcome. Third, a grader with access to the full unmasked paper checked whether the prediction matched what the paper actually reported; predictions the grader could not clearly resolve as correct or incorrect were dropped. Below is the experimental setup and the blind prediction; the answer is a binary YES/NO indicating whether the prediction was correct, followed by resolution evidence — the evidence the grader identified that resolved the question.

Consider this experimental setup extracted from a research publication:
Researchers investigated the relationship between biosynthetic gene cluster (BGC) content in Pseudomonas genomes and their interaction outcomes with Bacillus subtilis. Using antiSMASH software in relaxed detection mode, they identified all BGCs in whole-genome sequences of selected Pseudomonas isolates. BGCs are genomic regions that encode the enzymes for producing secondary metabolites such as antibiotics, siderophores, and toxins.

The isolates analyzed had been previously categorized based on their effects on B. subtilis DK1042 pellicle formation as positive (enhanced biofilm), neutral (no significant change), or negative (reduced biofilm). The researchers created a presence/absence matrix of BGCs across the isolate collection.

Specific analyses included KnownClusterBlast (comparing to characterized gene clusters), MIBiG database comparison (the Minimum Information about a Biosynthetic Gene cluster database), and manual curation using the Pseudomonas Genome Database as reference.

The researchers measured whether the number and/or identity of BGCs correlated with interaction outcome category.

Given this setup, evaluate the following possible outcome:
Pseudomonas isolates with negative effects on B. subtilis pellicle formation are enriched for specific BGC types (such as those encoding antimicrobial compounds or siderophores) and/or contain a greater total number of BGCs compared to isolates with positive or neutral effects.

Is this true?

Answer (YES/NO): YES